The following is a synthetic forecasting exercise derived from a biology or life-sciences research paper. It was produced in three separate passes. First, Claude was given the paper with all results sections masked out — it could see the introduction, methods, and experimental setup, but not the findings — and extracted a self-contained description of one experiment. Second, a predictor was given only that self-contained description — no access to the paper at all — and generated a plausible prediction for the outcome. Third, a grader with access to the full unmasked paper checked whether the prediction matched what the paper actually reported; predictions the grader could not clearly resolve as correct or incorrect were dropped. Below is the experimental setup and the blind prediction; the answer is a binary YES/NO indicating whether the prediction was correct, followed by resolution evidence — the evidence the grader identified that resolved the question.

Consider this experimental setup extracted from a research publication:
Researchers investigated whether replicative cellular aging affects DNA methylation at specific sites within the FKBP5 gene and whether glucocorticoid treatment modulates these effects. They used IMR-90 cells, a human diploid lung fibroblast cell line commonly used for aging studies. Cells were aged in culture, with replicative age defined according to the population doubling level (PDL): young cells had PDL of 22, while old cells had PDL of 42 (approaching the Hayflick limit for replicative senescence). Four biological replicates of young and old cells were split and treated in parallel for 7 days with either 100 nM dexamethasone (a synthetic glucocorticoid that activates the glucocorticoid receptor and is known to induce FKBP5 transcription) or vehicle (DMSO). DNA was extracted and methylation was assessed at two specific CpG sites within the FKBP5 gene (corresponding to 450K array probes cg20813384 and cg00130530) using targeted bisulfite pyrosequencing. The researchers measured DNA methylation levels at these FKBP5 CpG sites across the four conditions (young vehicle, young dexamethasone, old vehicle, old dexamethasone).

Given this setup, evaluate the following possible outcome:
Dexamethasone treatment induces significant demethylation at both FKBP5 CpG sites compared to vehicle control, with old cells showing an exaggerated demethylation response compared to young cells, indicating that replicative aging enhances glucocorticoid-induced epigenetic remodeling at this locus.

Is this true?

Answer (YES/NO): YES